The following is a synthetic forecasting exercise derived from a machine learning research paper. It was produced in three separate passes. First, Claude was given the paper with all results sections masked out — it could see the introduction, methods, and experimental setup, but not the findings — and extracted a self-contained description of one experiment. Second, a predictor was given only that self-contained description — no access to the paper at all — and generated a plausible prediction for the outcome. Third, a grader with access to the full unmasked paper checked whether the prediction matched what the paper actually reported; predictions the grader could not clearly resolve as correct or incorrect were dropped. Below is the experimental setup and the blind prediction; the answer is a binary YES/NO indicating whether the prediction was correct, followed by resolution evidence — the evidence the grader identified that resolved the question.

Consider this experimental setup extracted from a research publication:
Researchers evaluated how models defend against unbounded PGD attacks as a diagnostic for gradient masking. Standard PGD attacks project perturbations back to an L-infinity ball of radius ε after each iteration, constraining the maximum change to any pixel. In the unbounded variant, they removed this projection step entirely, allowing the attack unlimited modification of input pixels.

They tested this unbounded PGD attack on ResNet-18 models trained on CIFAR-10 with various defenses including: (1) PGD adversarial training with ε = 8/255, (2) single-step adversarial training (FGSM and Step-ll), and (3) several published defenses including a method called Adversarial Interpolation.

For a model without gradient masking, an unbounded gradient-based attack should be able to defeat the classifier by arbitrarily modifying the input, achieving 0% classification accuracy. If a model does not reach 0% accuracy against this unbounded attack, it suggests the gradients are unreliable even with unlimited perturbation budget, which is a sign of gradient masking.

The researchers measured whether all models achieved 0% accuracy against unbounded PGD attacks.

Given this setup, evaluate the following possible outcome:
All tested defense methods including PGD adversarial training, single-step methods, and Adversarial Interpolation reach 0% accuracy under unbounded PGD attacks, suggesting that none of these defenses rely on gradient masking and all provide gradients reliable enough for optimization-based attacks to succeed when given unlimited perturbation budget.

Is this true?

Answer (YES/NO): NO